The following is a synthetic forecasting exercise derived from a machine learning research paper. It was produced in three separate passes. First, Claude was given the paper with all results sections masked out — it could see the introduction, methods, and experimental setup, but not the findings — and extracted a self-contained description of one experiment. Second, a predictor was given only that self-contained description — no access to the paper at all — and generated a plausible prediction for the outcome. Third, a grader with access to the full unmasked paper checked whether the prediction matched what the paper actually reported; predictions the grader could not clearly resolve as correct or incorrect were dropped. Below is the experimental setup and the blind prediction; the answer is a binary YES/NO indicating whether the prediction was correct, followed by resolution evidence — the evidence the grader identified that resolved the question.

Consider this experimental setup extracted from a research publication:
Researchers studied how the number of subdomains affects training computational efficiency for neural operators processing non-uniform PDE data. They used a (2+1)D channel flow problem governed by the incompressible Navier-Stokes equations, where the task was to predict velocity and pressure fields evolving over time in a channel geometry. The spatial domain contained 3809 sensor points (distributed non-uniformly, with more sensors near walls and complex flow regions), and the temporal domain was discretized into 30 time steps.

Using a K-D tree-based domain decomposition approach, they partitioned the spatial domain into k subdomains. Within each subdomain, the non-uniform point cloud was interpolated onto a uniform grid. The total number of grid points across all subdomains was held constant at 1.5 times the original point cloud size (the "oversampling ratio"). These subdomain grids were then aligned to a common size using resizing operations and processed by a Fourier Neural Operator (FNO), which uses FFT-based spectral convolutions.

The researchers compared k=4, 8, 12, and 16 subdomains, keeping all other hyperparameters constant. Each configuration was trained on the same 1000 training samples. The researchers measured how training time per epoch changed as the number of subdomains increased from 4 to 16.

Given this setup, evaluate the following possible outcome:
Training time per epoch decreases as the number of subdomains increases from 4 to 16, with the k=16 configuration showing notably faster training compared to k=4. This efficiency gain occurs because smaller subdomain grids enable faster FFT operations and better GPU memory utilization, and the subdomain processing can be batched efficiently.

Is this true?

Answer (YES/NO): YES